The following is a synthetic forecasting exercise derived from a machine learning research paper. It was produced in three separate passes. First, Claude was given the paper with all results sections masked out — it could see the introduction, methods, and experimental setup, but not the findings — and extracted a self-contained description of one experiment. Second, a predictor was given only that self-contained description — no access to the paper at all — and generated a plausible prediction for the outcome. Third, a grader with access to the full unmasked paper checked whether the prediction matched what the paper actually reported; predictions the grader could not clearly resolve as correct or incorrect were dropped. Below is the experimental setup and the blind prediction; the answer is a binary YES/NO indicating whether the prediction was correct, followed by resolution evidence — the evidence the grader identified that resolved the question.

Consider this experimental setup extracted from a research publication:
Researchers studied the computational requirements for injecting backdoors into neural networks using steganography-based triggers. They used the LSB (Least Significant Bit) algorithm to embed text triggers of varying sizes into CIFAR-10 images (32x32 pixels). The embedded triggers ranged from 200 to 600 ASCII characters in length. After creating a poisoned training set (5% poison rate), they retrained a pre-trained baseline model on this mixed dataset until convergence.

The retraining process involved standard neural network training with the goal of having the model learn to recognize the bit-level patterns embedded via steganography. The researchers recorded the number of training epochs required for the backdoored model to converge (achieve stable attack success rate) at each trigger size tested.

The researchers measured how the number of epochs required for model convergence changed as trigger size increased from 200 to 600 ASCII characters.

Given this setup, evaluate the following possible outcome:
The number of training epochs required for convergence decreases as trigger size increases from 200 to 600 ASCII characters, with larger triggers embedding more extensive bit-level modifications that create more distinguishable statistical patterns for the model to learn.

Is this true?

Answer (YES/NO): YES